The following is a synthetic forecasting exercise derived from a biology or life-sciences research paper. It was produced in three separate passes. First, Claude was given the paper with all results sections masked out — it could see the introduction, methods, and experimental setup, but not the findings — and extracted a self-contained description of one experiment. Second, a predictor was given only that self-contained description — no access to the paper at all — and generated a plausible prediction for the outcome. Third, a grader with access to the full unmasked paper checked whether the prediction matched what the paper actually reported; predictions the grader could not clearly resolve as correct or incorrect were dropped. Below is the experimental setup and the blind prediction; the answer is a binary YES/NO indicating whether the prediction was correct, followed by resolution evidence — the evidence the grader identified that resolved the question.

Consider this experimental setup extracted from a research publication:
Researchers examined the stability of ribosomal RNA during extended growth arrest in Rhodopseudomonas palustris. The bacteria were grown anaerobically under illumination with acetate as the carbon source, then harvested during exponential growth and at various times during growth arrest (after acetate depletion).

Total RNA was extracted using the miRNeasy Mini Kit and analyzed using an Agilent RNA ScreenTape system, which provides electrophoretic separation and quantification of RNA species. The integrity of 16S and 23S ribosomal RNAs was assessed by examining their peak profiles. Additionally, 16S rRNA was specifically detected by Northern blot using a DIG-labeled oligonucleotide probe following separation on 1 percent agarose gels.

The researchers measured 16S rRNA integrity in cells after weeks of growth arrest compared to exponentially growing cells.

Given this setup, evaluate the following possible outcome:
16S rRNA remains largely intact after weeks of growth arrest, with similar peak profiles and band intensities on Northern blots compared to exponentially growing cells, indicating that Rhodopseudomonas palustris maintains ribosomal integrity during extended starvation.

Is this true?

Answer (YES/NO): YES